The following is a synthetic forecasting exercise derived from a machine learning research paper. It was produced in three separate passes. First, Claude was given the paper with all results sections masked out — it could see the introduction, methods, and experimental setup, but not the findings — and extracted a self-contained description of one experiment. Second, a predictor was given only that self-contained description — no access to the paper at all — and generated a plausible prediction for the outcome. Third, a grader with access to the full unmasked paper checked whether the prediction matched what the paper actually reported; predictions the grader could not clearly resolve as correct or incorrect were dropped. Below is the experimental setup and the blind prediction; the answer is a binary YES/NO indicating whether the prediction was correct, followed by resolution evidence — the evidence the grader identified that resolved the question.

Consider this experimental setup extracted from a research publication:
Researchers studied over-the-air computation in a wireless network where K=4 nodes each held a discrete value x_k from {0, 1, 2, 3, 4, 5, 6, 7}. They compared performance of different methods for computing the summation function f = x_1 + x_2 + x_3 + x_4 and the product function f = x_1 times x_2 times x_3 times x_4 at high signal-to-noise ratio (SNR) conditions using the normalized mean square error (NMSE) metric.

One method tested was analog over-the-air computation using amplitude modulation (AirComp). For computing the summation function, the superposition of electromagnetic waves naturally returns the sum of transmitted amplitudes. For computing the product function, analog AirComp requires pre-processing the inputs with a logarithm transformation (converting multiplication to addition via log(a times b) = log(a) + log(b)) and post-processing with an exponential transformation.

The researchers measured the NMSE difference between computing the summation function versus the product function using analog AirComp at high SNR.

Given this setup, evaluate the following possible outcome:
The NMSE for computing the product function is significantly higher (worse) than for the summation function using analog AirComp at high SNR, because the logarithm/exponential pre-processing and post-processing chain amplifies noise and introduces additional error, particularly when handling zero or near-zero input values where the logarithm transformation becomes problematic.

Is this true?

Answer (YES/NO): YES